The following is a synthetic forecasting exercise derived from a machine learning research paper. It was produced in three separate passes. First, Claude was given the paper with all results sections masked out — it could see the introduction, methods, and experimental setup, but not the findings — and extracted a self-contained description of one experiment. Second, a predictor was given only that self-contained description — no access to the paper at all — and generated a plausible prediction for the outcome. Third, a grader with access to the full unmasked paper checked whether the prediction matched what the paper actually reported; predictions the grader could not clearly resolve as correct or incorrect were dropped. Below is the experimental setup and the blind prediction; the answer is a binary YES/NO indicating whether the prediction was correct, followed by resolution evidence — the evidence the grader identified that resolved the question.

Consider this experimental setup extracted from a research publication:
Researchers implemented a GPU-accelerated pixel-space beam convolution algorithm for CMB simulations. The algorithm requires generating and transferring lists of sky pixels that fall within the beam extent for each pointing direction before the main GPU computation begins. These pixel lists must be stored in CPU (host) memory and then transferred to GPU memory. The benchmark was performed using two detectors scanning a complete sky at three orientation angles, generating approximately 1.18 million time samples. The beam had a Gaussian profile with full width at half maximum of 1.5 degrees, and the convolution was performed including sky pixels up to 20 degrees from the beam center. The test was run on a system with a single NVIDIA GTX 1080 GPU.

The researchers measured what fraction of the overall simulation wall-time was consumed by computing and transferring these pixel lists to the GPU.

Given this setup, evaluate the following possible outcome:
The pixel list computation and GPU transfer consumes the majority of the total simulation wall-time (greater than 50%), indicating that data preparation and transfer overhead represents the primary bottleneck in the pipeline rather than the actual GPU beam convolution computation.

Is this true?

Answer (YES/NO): NO